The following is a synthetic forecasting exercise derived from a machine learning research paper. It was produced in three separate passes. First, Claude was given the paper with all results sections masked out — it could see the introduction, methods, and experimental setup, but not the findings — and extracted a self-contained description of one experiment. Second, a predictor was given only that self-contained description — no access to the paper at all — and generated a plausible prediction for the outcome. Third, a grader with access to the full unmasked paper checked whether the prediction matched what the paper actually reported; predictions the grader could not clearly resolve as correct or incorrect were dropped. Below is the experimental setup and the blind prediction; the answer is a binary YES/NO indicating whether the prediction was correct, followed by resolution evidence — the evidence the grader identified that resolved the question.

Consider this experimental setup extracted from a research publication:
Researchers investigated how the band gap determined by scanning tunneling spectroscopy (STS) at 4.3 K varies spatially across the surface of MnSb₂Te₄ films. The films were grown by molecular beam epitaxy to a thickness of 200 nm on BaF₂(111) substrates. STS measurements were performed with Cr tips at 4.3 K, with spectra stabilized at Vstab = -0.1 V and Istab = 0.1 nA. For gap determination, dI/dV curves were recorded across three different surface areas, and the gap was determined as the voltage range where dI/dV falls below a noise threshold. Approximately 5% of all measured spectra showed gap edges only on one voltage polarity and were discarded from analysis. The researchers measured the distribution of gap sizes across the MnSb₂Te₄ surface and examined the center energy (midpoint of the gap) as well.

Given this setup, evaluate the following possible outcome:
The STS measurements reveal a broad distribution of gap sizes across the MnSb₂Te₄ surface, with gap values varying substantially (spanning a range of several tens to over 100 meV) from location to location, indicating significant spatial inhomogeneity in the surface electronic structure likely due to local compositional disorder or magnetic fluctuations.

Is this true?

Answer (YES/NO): NO